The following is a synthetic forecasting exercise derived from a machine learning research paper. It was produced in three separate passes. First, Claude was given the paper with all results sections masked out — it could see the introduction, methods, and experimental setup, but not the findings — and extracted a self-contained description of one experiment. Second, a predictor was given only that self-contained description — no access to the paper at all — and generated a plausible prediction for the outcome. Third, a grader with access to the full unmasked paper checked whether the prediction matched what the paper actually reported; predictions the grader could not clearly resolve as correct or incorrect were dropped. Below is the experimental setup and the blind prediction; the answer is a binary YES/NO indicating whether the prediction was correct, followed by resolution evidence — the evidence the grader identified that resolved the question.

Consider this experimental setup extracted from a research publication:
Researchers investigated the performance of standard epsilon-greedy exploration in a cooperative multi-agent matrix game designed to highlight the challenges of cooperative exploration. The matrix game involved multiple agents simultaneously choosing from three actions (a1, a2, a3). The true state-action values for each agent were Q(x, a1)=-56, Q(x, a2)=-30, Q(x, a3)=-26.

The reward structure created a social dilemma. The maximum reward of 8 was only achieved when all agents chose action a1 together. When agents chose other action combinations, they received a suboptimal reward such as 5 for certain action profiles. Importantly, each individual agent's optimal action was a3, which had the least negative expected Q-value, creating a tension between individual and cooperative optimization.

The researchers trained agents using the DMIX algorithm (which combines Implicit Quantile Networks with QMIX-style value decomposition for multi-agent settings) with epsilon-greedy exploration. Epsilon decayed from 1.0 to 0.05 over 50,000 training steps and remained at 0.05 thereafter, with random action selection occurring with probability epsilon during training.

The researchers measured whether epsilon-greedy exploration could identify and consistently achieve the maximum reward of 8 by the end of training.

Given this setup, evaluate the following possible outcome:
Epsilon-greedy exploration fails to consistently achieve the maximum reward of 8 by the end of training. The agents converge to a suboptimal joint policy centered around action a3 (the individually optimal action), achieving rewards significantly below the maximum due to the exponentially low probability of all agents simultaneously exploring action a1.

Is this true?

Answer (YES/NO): YES